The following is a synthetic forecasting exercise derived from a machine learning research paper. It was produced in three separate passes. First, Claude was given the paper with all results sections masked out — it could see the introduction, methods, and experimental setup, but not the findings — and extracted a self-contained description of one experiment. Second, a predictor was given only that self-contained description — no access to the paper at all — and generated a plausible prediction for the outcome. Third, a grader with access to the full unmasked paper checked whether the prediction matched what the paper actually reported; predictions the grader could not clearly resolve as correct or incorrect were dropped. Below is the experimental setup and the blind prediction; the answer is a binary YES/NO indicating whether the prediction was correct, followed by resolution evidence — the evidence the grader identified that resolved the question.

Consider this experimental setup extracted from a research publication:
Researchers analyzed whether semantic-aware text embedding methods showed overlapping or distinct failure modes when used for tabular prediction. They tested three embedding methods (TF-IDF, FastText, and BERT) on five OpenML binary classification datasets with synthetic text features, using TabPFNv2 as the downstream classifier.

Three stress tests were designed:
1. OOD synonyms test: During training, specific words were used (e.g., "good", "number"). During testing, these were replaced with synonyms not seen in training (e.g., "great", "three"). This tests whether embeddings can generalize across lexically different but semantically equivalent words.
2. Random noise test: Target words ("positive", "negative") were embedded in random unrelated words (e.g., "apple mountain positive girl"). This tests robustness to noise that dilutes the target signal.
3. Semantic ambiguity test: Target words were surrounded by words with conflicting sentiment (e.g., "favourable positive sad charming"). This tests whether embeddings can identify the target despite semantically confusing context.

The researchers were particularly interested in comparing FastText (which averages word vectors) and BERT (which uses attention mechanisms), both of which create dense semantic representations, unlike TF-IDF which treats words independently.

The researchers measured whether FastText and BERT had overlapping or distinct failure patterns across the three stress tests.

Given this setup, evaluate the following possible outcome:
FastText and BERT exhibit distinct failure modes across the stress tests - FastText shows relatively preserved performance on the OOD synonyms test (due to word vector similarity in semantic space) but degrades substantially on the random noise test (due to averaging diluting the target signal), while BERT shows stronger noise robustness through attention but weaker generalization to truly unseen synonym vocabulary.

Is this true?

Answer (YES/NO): NO